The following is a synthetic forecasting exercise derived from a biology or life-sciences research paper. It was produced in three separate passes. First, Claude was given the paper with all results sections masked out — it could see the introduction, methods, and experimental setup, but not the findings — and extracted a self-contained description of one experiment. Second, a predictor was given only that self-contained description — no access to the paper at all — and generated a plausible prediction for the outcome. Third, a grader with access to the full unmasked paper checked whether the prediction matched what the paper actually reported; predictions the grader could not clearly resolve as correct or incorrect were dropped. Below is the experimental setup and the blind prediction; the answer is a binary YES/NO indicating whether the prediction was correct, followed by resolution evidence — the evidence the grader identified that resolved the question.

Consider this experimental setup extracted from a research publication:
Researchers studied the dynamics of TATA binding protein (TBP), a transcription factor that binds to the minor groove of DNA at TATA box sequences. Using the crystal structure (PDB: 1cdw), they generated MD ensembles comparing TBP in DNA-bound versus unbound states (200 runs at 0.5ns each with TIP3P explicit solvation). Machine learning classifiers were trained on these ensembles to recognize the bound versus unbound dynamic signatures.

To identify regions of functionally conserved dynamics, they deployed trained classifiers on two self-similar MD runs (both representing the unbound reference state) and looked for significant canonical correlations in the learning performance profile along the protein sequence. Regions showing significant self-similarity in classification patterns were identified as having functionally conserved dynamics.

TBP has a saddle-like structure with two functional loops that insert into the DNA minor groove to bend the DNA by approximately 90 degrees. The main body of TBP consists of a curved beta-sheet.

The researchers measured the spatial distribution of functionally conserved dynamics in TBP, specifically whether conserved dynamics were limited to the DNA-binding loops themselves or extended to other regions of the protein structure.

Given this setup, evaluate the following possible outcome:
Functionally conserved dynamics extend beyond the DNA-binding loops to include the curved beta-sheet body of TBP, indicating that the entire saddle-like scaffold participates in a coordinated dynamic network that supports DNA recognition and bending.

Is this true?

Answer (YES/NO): YES